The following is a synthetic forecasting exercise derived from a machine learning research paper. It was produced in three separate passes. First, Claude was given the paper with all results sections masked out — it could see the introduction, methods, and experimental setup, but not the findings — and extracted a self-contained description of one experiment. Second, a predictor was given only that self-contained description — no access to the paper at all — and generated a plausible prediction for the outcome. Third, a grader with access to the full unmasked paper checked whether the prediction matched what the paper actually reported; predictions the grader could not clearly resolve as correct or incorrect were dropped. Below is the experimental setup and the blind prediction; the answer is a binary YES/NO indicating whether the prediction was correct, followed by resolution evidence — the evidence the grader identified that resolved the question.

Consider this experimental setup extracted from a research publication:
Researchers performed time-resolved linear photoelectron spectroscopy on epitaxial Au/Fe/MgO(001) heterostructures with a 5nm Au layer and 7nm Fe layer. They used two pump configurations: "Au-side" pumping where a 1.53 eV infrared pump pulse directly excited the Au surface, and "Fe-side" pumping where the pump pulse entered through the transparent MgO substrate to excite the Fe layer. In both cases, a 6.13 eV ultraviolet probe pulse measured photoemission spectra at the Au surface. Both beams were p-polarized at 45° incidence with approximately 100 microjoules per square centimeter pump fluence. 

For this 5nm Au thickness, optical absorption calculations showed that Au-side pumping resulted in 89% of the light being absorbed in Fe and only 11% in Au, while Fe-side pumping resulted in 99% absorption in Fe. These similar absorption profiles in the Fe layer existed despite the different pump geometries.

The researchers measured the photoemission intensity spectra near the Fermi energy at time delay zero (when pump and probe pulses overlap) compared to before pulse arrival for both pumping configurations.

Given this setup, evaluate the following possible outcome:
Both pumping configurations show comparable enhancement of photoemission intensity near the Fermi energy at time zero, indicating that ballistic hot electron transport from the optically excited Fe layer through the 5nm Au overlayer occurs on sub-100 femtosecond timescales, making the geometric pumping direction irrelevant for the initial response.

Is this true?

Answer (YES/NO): NO